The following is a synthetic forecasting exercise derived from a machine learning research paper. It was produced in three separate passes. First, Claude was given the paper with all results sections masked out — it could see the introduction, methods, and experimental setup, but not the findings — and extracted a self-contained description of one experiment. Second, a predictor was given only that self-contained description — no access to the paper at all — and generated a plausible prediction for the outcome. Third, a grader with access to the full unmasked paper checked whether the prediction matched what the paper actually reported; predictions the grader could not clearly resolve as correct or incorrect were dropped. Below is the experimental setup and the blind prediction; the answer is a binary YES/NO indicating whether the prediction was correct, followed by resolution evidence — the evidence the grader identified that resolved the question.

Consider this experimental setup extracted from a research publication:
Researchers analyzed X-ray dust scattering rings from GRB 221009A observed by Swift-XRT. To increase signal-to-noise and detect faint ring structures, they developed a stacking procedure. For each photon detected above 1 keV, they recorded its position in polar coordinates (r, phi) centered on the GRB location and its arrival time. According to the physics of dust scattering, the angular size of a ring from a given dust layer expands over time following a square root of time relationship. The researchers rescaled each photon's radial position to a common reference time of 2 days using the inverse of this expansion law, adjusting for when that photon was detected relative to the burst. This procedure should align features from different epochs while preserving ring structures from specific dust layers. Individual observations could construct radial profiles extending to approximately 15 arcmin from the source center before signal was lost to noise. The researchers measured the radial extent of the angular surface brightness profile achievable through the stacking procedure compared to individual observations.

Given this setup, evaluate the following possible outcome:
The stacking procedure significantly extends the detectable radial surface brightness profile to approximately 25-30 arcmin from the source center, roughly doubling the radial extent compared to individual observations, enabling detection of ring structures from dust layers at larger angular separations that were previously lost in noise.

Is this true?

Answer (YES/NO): NO